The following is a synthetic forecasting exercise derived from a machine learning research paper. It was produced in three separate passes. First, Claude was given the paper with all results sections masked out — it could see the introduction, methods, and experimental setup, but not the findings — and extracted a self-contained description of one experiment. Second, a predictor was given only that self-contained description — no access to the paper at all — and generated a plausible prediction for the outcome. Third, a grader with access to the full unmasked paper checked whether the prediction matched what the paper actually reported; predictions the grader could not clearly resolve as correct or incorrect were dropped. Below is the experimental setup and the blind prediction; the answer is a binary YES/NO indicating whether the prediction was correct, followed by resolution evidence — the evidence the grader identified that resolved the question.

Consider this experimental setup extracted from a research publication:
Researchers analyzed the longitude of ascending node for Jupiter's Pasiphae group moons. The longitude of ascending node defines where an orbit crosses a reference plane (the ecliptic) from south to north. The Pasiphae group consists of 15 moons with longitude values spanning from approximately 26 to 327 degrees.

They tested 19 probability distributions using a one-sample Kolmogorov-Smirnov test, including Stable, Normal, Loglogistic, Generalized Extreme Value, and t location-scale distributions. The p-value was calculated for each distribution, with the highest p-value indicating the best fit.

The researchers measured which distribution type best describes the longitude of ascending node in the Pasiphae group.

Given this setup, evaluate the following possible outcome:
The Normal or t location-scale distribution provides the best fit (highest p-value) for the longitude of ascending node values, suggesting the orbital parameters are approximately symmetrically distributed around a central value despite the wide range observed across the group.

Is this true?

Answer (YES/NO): NO